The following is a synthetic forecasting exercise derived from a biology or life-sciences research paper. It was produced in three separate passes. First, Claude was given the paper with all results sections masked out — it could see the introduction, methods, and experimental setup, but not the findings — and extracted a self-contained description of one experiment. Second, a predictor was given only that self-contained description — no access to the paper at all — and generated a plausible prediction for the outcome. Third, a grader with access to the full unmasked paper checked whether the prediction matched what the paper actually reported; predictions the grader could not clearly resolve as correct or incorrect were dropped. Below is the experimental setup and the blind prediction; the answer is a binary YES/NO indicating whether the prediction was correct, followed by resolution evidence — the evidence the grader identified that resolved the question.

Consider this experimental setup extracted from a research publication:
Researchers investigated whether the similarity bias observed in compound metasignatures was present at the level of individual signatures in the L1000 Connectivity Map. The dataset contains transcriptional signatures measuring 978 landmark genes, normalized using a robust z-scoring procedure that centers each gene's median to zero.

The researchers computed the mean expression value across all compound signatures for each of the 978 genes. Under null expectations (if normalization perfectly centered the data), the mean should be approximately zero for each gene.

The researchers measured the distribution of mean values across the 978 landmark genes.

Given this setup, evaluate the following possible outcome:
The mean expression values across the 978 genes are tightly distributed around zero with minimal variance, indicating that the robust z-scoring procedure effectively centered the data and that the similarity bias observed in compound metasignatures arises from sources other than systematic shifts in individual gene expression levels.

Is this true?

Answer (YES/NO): NO